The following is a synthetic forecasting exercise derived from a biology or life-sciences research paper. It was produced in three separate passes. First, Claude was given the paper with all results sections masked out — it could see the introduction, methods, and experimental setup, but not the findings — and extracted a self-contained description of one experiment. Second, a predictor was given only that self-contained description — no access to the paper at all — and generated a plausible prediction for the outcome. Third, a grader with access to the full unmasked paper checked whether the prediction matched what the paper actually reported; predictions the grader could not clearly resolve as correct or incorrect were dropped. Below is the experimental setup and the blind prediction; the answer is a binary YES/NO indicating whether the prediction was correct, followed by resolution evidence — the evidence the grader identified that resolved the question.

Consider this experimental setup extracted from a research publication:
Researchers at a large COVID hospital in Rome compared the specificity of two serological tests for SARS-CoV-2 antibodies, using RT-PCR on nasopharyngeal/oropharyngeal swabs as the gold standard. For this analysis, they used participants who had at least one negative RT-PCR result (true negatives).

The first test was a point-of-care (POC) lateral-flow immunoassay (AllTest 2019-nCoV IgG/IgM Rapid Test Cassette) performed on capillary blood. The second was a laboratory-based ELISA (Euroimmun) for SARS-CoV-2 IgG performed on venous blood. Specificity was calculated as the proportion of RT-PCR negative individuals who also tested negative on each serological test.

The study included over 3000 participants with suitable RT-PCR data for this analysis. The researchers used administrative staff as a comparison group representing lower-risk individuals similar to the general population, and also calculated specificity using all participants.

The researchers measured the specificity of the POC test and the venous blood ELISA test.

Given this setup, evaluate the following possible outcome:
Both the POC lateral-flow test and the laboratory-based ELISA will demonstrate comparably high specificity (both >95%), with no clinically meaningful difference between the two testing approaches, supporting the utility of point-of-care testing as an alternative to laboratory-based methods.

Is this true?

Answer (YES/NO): NO